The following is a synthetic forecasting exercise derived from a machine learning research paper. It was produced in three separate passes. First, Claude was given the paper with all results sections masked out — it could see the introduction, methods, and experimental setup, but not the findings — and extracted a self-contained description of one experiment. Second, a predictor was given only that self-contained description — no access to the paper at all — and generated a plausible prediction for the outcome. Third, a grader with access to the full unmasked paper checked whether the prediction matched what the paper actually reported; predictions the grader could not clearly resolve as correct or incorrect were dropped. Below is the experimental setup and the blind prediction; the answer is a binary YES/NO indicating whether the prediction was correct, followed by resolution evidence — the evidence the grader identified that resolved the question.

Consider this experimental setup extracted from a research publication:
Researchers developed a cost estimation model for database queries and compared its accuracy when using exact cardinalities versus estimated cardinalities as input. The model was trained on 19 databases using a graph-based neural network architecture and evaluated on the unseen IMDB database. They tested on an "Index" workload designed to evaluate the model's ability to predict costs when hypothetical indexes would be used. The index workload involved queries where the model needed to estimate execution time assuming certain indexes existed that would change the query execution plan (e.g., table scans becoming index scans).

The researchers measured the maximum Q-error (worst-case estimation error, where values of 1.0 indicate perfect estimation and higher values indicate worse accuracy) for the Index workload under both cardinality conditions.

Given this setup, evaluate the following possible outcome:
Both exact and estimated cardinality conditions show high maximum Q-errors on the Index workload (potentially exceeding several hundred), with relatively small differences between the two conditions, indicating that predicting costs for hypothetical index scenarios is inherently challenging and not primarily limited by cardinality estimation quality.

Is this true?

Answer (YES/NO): NO